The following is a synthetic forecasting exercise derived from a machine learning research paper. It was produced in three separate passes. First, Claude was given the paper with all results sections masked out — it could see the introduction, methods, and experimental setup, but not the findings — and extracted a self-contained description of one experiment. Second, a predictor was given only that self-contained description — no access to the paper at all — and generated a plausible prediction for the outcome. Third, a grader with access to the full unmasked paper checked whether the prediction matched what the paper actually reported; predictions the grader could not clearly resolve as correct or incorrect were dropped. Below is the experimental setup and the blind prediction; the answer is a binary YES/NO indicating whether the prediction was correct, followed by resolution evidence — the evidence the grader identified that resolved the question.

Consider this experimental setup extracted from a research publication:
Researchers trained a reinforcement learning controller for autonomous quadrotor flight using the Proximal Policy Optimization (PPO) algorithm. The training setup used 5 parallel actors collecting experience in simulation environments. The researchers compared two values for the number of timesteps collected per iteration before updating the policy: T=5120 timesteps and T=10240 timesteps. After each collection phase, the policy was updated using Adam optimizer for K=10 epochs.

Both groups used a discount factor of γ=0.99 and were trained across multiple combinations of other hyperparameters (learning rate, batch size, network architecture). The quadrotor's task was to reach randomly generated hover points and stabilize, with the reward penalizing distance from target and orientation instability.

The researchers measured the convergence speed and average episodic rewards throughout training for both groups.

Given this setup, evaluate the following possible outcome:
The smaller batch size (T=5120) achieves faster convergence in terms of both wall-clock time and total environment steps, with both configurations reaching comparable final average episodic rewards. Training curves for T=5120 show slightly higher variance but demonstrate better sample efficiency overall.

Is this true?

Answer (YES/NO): NO